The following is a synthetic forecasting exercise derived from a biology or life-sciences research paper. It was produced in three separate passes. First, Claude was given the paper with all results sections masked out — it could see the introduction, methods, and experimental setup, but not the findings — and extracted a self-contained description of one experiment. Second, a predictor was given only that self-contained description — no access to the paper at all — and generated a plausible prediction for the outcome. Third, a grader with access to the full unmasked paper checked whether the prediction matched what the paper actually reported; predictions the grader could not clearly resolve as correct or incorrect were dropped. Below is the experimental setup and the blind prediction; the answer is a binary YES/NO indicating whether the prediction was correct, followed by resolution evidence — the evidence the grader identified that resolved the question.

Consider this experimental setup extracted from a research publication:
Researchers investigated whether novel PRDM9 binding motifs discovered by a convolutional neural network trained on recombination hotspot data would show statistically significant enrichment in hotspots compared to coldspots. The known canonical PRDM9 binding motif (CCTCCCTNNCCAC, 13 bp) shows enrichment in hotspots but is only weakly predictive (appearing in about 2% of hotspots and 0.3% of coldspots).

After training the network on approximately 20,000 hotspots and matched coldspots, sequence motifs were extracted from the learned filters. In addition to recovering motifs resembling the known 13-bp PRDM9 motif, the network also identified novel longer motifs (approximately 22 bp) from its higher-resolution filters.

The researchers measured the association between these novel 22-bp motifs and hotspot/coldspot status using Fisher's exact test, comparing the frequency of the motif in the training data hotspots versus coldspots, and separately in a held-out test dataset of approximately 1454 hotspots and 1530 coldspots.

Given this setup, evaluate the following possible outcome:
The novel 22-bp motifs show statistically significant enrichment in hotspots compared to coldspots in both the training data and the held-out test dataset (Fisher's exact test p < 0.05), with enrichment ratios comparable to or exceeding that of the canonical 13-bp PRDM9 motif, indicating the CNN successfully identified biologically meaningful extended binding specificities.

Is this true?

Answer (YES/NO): YES